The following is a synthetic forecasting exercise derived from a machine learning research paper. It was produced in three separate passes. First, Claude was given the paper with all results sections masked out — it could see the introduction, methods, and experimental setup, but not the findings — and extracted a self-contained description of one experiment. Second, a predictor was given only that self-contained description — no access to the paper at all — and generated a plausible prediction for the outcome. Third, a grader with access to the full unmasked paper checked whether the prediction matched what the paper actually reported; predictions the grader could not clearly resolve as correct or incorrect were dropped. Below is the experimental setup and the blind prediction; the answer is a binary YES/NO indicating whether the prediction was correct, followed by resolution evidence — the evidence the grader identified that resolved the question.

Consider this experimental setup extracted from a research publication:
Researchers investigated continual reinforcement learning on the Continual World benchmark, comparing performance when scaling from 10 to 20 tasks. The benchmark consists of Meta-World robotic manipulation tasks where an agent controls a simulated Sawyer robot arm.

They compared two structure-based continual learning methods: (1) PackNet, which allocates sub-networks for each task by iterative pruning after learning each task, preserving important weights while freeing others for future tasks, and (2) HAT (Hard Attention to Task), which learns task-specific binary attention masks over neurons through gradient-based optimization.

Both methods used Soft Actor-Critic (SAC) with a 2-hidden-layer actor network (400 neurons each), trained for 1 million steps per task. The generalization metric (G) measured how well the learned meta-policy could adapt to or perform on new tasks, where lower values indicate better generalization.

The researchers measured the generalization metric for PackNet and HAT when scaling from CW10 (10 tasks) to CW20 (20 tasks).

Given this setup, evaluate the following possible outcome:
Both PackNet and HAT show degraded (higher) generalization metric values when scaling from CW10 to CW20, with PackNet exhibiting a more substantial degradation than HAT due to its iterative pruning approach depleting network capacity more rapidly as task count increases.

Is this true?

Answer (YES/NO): YES